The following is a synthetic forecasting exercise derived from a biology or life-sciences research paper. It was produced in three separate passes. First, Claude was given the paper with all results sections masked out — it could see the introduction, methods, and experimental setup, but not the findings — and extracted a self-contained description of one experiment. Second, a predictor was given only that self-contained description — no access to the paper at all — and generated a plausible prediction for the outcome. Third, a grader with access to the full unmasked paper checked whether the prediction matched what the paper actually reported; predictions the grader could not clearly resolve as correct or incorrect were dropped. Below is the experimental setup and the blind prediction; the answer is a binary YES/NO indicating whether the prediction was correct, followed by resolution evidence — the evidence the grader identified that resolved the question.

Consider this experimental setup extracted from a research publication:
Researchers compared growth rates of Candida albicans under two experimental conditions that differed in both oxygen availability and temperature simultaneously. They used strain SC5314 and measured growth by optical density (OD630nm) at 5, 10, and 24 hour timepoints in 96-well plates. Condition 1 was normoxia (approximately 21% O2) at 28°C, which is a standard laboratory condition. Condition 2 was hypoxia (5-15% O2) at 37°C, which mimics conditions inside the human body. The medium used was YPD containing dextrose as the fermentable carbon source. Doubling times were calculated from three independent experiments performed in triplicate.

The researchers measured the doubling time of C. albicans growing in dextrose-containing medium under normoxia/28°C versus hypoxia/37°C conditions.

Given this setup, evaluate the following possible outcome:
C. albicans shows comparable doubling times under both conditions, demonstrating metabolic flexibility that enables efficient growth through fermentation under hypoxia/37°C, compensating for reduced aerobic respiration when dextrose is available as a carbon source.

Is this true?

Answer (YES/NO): NO